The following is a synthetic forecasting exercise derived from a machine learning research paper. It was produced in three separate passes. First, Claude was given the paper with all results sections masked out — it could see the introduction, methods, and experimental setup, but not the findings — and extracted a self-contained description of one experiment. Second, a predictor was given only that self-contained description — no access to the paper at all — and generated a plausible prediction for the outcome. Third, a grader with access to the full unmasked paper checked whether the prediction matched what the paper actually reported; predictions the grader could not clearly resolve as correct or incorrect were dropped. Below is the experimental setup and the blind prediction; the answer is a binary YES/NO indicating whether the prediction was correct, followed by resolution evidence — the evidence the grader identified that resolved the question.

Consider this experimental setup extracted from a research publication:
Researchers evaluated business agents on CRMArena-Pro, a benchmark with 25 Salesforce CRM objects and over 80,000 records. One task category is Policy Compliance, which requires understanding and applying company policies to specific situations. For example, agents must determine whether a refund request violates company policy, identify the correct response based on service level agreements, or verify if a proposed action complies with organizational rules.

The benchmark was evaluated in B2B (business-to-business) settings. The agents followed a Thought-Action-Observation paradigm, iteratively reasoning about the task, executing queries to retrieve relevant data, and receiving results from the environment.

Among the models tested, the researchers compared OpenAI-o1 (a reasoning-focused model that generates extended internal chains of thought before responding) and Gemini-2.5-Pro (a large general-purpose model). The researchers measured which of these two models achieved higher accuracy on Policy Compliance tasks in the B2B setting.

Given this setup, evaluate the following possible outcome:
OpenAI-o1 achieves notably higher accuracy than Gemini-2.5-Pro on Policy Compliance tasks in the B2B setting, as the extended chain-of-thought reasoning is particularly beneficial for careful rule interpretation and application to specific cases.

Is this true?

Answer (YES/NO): NO